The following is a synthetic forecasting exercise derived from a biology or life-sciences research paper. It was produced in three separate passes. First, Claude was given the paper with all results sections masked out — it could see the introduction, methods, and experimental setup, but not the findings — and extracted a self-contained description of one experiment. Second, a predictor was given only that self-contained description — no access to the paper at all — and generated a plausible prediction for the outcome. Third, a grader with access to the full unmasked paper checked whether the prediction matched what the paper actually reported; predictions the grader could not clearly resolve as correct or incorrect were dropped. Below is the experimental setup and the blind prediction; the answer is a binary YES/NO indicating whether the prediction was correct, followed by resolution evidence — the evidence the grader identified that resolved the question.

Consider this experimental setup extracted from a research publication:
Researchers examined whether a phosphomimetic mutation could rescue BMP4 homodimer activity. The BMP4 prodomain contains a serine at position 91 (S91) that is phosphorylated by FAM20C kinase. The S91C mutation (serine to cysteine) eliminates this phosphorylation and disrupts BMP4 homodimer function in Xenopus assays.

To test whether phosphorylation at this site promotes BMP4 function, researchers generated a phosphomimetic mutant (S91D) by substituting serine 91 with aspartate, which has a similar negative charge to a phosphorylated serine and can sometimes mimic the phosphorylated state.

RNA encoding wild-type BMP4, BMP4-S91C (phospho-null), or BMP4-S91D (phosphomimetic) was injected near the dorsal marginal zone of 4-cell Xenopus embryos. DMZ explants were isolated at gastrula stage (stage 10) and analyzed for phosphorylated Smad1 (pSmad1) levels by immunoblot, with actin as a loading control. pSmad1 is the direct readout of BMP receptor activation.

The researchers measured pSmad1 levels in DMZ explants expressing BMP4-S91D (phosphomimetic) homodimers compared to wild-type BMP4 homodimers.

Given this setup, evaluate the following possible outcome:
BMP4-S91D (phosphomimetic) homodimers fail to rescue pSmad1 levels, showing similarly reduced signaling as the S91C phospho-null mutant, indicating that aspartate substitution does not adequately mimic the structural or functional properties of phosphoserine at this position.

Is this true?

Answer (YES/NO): NO